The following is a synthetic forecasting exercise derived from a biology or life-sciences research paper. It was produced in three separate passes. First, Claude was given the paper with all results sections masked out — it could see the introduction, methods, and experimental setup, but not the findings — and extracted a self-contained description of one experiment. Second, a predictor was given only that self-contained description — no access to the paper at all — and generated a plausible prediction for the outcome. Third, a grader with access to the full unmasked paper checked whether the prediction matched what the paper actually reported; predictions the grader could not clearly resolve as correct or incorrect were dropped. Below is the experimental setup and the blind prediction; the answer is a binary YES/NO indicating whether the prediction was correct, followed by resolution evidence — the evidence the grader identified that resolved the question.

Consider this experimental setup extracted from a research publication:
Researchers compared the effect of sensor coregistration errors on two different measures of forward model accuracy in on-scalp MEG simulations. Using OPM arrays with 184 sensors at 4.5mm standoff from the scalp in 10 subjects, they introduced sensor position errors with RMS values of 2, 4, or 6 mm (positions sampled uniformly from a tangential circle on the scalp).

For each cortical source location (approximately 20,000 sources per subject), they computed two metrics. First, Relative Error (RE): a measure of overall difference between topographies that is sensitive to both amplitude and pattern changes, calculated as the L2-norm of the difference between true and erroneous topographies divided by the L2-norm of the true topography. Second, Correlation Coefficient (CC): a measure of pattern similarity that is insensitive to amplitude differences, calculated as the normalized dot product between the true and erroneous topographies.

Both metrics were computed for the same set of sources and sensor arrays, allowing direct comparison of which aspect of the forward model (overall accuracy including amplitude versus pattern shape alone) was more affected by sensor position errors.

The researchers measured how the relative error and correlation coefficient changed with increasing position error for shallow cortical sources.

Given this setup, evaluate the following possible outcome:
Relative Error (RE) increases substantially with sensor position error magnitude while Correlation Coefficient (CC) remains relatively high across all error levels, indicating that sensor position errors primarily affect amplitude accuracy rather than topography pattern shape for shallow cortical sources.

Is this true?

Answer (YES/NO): NO